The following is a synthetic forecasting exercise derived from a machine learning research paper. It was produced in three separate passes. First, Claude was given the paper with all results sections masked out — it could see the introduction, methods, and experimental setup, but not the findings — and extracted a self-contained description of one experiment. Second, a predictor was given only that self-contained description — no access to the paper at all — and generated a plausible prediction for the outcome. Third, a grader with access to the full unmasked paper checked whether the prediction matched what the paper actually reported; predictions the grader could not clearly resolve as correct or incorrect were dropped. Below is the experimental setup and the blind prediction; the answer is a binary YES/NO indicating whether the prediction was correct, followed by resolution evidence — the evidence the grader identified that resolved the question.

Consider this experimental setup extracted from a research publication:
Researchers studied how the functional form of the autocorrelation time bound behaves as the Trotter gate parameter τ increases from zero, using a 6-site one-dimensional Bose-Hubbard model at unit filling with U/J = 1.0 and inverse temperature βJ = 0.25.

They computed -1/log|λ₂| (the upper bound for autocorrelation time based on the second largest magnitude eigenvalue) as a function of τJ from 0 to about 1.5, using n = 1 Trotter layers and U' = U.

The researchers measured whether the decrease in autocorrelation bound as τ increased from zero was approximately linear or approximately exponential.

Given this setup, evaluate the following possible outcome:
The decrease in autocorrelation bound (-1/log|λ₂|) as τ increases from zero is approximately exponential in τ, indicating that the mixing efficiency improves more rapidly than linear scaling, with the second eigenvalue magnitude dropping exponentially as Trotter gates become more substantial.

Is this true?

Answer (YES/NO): YES